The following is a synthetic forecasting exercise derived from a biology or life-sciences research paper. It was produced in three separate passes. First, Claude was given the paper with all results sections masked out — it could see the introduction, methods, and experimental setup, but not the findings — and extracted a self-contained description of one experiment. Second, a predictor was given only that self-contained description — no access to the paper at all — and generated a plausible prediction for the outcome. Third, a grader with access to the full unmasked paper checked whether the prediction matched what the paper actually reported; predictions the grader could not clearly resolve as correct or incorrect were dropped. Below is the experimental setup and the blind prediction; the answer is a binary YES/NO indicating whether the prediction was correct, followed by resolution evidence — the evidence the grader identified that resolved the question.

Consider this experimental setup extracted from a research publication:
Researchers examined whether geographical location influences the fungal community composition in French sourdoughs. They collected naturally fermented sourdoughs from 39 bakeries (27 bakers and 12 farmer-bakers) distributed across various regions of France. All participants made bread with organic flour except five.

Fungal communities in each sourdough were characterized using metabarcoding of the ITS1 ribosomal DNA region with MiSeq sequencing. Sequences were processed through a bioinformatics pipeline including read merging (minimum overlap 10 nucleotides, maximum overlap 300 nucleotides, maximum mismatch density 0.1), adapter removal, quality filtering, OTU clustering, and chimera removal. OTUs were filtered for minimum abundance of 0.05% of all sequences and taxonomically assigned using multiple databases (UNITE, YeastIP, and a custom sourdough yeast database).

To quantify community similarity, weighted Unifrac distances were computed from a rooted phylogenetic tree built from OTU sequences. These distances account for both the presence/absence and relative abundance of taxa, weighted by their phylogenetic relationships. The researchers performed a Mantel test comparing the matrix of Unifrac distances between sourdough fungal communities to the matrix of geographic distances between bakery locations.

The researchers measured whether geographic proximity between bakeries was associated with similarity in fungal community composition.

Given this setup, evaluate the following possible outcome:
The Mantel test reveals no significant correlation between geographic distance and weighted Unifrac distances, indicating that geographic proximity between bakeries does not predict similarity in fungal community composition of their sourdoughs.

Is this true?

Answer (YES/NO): YES